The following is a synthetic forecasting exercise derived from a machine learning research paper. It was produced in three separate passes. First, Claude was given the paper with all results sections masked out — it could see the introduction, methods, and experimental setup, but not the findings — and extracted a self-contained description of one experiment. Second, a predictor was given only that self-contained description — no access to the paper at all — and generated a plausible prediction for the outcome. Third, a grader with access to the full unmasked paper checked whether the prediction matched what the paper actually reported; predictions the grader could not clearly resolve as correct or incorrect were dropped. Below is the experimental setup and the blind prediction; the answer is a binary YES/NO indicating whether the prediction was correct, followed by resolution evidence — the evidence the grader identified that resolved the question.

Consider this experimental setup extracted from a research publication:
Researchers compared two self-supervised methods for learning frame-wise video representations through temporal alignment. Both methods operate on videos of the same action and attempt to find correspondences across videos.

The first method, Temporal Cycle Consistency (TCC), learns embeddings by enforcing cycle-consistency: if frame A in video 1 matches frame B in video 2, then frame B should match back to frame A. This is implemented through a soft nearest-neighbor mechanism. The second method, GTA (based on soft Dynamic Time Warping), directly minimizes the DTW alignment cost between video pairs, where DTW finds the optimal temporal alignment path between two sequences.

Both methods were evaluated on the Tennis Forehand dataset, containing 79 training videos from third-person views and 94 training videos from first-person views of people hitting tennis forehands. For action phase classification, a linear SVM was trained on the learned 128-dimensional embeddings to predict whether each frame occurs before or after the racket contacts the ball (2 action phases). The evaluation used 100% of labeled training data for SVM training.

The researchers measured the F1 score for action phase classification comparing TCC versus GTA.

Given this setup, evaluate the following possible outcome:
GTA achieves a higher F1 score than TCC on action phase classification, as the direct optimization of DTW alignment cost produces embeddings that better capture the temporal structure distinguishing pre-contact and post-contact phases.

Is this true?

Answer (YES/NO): YES